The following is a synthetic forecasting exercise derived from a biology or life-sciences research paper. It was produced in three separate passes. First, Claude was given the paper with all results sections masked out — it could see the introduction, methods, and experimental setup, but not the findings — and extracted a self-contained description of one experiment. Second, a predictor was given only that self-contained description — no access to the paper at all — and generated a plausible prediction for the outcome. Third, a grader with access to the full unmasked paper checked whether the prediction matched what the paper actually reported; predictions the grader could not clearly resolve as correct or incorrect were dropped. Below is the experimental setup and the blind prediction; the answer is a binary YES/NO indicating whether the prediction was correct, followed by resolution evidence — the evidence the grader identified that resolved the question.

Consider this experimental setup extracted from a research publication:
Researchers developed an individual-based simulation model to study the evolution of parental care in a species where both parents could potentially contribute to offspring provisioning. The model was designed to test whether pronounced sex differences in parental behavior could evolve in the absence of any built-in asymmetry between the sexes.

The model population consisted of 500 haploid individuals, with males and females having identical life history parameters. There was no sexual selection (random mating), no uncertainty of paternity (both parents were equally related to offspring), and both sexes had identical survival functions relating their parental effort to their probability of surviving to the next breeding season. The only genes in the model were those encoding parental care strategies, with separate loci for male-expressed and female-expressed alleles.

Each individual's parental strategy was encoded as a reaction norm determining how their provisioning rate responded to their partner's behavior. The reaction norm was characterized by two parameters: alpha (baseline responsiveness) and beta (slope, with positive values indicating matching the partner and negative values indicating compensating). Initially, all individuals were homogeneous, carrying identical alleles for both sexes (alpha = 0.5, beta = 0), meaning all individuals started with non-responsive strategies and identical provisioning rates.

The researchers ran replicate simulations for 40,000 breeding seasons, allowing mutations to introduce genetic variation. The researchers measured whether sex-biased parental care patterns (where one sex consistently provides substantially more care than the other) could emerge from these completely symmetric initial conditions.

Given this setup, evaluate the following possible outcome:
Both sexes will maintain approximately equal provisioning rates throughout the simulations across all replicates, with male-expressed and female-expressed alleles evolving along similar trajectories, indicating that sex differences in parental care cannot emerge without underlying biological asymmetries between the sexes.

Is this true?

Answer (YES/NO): NO